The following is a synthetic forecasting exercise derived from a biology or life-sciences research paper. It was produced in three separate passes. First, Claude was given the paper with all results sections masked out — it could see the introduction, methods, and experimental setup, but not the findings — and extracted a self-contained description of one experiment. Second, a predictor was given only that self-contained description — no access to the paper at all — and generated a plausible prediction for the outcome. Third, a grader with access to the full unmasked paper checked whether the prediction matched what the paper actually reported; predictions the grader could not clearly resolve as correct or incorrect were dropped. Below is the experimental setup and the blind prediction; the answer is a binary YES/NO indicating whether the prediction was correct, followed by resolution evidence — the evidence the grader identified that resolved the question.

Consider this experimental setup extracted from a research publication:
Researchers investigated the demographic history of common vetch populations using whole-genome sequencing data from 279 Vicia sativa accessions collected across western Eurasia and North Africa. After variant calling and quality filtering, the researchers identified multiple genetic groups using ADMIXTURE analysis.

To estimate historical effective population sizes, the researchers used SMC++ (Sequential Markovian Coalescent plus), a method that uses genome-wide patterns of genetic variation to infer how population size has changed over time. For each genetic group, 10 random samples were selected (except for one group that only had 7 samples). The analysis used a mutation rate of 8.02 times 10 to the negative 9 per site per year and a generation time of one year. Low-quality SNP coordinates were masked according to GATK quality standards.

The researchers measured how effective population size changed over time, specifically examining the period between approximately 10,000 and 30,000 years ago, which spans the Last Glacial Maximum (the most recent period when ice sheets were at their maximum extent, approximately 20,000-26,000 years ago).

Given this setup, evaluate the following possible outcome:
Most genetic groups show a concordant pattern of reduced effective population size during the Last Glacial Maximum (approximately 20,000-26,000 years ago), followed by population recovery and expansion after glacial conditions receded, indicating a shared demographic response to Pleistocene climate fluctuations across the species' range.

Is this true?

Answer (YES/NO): YES